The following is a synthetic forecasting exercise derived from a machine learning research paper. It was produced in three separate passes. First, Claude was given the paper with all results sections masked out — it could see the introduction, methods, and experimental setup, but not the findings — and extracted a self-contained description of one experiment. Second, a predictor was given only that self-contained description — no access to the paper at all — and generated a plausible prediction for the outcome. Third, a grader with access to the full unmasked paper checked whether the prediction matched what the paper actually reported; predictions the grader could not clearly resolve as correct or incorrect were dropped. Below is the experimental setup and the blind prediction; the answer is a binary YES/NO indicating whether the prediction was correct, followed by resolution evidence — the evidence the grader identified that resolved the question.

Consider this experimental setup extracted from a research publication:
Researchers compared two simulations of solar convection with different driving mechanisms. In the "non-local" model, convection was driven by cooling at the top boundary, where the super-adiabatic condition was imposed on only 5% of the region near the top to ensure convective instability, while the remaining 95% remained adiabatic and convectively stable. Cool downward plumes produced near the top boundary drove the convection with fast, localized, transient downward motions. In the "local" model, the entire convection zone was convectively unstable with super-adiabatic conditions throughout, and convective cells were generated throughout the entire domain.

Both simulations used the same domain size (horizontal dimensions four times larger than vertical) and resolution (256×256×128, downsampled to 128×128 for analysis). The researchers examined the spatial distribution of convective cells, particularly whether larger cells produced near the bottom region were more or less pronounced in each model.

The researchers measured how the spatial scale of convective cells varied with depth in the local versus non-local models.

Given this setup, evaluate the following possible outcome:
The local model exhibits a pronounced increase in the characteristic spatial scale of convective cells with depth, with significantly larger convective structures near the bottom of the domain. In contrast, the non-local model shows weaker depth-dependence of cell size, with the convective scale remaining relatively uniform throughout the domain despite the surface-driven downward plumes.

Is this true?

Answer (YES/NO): YES